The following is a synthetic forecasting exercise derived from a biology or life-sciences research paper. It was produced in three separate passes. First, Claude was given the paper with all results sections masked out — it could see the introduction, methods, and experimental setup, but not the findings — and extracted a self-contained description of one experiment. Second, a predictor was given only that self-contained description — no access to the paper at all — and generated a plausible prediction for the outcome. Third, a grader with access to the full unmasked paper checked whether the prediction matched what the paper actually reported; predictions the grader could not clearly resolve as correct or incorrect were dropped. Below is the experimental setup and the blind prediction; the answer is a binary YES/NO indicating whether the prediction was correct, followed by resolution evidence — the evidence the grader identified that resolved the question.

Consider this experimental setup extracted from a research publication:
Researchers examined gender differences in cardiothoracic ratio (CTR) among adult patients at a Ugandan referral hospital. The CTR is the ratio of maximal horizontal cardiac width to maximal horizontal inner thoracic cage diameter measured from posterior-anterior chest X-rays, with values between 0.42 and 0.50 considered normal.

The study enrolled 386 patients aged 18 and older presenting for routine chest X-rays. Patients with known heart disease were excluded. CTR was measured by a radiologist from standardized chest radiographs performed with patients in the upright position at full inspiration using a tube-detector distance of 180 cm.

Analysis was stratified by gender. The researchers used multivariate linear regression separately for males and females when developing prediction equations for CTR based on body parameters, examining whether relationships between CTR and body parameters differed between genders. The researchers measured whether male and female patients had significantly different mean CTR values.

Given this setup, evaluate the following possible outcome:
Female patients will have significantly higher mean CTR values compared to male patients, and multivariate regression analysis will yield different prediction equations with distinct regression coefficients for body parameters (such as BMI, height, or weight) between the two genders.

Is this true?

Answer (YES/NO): NO